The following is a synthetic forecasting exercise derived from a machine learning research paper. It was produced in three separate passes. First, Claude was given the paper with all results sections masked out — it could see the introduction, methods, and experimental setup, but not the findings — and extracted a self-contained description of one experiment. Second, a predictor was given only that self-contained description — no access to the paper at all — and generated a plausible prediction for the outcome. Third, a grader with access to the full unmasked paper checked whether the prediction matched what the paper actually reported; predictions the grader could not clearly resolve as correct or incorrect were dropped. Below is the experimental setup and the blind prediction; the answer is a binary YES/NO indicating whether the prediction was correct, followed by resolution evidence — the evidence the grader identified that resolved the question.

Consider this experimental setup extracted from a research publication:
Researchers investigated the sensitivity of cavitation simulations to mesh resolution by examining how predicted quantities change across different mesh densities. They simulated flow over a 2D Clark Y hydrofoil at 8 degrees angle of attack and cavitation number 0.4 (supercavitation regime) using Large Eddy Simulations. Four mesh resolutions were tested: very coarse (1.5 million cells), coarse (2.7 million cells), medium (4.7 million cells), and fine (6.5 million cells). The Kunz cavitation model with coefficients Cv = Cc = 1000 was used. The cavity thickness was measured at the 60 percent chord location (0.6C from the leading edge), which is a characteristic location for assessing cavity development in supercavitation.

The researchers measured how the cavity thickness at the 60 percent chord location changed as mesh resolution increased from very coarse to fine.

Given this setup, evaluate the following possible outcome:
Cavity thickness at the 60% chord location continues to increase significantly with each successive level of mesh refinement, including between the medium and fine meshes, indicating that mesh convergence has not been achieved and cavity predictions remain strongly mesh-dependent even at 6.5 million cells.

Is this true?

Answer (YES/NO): NO